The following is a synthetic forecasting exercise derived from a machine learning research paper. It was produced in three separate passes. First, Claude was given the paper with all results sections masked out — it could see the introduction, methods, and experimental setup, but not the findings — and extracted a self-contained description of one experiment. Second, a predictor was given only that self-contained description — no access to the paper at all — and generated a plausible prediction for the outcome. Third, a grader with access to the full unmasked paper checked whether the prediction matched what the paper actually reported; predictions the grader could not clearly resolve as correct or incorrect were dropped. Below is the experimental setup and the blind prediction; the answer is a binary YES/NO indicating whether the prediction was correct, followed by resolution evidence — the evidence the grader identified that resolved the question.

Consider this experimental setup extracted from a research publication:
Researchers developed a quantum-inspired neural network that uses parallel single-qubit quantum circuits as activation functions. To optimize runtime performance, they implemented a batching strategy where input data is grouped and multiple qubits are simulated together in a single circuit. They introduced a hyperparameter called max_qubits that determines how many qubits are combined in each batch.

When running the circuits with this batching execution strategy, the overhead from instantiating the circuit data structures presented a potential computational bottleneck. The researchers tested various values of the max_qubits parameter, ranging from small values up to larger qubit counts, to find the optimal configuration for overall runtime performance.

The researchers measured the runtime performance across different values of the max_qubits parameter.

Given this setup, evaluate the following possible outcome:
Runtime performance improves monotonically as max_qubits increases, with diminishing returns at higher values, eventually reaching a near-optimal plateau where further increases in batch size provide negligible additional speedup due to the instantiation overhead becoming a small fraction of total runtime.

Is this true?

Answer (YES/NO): NO